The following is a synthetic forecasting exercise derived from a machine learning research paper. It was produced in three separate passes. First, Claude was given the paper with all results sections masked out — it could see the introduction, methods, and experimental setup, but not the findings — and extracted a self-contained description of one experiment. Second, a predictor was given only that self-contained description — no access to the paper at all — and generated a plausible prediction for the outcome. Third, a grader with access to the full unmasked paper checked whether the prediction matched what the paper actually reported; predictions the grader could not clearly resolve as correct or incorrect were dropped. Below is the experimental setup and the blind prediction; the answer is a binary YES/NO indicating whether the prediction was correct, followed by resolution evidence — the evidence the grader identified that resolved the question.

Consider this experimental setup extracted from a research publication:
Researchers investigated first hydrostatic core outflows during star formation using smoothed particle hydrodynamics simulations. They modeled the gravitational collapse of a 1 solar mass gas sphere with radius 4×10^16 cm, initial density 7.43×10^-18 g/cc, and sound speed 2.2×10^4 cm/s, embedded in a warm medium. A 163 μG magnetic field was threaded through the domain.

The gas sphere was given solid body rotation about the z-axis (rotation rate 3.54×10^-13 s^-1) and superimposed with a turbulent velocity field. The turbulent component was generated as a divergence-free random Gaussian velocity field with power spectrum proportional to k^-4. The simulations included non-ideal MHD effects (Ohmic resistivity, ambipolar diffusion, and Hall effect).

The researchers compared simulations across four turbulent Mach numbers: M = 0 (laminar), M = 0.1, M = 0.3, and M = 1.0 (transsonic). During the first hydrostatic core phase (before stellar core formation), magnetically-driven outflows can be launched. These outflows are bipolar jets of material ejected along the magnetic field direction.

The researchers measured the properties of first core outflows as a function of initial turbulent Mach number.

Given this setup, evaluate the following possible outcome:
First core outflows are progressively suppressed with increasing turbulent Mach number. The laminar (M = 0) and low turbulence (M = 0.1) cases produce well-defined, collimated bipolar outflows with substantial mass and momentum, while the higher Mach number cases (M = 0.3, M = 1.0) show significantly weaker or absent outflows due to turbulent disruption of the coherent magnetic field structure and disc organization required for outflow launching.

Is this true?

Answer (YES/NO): YES